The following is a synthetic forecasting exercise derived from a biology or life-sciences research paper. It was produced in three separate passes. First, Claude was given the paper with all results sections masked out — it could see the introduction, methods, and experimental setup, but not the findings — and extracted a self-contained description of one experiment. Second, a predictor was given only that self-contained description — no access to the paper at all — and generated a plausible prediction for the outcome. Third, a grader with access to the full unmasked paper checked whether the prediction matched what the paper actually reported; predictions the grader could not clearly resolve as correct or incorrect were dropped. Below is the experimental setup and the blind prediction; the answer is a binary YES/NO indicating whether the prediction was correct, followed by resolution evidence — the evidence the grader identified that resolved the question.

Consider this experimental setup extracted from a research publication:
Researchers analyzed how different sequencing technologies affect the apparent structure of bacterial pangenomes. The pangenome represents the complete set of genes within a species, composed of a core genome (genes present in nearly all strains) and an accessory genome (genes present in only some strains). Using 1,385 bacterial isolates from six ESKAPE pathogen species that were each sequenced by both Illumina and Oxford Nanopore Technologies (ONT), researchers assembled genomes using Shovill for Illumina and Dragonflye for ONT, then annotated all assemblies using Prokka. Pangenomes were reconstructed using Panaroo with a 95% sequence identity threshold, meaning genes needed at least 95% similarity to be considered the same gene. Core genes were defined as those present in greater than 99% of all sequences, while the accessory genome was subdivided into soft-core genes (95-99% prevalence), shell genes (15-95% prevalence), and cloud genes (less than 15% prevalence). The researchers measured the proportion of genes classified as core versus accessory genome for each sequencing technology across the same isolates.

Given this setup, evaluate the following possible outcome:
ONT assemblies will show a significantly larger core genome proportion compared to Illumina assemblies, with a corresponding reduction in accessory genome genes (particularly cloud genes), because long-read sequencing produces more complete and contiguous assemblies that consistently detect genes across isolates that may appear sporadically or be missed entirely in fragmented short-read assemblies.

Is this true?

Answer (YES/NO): NO